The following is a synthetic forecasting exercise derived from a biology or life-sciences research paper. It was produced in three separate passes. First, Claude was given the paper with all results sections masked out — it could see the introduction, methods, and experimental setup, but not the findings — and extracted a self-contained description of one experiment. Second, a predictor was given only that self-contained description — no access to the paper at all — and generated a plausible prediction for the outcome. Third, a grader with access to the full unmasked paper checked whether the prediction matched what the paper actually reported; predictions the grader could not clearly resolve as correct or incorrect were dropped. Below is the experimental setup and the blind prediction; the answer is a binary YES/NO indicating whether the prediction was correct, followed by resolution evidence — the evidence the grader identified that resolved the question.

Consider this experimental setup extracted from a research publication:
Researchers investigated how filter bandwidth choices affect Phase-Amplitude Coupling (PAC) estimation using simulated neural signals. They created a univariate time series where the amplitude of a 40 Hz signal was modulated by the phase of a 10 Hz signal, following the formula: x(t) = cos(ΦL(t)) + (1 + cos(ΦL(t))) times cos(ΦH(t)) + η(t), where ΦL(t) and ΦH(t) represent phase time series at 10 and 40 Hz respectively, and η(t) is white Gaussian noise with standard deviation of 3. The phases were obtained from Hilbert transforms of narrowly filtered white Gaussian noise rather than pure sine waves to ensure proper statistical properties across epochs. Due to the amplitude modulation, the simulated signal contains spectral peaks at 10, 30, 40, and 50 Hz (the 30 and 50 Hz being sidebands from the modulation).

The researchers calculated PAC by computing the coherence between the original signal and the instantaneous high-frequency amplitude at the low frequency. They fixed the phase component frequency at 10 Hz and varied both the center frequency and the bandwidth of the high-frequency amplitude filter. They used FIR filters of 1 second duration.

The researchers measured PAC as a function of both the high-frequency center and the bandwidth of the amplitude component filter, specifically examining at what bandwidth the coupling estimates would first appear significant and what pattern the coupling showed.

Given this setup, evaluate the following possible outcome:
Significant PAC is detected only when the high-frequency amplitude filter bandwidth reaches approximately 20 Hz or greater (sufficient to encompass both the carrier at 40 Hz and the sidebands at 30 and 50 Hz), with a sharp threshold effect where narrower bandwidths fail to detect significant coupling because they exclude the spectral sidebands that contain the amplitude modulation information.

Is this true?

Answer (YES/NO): NO